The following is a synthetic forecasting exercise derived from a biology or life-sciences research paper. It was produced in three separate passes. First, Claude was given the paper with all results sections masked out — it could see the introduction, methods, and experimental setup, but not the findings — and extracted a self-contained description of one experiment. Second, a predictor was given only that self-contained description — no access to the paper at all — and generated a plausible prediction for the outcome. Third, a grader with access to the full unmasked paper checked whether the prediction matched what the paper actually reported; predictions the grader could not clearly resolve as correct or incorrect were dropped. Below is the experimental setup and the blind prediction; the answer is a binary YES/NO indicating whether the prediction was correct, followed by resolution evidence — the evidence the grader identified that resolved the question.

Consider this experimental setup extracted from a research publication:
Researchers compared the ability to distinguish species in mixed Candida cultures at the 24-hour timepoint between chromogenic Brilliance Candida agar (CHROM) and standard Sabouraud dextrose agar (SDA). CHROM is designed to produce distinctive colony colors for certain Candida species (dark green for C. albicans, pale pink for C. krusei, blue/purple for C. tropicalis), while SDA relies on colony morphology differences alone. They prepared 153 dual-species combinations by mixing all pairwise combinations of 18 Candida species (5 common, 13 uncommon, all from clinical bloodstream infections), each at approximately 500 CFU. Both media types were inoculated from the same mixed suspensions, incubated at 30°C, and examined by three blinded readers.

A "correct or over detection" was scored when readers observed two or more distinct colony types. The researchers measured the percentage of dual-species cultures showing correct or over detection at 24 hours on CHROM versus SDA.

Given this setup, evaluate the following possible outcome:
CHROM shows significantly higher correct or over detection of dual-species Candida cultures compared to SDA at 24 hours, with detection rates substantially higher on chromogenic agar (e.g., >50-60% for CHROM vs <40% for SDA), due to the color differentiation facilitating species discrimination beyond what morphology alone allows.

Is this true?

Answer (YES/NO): NO